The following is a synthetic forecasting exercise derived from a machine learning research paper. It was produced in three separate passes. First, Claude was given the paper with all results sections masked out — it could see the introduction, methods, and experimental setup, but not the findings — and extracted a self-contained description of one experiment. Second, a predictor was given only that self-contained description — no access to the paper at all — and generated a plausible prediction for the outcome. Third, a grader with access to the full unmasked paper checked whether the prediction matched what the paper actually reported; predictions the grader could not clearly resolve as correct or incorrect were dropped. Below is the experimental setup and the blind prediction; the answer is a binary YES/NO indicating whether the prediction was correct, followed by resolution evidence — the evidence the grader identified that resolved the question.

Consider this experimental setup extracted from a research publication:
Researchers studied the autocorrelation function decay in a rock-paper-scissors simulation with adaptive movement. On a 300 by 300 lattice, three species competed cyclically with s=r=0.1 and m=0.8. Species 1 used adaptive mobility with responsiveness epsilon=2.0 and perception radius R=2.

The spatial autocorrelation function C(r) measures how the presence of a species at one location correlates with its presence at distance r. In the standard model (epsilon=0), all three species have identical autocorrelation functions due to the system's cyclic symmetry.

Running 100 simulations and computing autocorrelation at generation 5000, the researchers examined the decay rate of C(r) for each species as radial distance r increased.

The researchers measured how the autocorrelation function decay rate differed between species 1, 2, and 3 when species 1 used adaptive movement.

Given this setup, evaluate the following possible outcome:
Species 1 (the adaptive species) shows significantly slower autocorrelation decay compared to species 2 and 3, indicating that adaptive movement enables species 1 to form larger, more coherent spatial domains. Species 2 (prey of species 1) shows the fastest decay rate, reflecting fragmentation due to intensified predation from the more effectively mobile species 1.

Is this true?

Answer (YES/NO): NO